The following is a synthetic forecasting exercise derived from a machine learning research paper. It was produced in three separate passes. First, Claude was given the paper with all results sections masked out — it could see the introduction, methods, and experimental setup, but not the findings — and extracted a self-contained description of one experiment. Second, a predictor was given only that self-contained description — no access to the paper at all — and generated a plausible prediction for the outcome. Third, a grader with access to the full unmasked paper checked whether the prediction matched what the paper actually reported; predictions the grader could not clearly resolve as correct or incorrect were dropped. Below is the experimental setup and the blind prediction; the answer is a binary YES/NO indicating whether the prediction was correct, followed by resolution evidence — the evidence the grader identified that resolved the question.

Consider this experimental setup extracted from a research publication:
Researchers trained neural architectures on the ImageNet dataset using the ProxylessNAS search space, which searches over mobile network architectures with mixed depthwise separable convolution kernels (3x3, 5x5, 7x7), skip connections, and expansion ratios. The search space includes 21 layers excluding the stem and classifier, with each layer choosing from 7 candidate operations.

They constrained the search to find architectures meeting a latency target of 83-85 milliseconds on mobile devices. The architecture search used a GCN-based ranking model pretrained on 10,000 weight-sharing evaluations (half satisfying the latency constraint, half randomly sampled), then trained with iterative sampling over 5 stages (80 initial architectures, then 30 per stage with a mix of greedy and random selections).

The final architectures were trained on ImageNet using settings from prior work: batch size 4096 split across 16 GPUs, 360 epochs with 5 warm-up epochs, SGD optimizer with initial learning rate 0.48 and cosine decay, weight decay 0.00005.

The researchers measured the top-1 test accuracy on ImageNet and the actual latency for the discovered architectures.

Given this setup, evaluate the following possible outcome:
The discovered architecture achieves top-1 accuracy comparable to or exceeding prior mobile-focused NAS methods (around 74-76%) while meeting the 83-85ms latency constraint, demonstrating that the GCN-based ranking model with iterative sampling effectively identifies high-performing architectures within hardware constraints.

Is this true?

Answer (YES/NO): YES